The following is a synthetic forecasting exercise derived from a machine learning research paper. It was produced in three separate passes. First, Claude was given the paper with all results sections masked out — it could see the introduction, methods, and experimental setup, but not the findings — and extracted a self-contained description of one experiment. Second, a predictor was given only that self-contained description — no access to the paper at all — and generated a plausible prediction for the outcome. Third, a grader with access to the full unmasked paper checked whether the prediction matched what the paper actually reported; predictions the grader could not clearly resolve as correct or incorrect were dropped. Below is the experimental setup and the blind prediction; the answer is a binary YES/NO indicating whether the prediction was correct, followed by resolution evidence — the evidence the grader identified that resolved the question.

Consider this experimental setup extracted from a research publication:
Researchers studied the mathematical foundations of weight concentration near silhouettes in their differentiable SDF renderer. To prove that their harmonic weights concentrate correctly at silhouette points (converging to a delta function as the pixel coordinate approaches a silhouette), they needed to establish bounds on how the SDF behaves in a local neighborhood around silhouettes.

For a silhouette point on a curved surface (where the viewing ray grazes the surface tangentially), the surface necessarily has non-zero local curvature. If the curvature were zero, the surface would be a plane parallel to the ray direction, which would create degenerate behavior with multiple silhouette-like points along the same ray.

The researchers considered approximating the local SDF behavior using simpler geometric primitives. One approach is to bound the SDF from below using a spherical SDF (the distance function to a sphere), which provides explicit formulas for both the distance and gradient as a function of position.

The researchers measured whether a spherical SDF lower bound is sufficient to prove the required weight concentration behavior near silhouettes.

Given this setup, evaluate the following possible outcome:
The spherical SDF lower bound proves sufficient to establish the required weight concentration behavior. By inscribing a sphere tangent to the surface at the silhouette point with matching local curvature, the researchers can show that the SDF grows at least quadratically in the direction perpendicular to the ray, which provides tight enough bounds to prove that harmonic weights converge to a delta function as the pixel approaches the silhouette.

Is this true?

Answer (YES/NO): NO